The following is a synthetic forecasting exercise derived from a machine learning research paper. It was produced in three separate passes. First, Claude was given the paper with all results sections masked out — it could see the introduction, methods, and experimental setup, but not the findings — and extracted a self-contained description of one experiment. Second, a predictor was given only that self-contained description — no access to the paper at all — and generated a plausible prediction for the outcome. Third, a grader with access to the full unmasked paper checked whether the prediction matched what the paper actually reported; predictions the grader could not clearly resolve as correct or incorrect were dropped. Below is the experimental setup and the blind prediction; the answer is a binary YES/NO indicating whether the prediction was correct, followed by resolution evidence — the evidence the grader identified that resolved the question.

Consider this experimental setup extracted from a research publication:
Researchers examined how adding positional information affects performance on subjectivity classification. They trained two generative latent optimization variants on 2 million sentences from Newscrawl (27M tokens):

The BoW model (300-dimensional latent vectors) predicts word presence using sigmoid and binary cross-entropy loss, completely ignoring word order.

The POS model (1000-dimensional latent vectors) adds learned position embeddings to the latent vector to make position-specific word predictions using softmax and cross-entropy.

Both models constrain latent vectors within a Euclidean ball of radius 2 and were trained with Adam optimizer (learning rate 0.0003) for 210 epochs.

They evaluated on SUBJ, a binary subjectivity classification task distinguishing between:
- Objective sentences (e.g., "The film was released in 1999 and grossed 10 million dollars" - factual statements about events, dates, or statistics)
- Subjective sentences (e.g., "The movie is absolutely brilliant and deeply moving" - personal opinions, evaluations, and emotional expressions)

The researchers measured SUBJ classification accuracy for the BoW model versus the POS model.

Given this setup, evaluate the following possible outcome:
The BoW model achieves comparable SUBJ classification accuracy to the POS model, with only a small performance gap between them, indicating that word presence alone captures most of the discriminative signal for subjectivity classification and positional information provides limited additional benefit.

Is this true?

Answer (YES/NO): NO